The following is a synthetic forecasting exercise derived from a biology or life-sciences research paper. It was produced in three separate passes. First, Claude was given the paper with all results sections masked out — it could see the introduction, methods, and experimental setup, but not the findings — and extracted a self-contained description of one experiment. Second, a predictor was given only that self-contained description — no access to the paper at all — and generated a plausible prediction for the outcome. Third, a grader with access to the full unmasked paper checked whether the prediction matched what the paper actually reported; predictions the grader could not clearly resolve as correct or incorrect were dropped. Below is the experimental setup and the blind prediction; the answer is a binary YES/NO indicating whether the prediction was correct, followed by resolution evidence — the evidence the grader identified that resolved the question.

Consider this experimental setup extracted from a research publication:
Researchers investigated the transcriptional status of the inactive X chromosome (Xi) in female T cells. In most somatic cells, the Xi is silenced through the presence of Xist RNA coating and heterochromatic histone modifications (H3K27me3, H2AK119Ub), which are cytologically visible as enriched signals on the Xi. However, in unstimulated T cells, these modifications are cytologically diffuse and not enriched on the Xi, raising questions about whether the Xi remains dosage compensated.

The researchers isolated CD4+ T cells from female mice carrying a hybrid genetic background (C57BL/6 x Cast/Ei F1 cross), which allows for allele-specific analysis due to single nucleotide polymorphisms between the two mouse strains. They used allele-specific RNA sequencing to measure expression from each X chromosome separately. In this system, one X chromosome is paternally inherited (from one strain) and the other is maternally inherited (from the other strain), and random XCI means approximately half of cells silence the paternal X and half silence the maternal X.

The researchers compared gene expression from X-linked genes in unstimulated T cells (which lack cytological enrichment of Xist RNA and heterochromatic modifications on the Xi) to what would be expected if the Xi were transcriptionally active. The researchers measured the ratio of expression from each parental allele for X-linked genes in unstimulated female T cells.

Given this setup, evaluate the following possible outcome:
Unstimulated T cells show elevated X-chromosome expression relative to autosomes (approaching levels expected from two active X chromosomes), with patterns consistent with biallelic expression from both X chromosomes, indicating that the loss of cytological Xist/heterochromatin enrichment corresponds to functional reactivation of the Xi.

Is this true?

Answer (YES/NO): NO